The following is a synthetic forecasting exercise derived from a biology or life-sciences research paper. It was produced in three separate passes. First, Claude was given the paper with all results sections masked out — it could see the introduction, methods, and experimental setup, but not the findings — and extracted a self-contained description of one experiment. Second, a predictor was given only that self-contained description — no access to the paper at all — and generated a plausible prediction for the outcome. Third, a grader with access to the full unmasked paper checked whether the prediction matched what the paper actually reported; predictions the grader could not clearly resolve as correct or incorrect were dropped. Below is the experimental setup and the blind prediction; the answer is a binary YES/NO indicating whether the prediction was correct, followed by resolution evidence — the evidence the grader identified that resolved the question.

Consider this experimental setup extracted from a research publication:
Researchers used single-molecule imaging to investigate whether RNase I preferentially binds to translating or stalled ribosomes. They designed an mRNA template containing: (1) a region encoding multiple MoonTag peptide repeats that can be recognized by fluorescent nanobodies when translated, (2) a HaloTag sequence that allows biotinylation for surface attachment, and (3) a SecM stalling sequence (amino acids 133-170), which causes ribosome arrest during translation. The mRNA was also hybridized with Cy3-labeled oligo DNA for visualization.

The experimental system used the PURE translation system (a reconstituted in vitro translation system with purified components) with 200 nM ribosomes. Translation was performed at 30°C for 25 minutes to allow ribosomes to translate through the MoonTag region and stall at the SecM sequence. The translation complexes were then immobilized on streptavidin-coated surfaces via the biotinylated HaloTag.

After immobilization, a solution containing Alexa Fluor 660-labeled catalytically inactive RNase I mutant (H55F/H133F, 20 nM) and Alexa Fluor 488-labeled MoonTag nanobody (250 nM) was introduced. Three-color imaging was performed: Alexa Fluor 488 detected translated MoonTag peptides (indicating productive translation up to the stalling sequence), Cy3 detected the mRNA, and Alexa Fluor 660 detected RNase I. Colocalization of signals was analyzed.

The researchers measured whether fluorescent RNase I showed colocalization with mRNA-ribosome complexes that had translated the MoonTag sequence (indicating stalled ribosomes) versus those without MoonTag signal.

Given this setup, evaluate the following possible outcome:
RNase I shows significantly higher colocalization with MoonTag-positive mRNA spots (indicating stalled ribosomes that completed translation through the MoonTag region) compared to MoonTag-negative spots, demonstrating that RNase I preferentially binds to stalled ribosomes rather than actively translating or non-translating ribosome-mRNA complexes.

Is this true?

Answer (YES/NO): NO